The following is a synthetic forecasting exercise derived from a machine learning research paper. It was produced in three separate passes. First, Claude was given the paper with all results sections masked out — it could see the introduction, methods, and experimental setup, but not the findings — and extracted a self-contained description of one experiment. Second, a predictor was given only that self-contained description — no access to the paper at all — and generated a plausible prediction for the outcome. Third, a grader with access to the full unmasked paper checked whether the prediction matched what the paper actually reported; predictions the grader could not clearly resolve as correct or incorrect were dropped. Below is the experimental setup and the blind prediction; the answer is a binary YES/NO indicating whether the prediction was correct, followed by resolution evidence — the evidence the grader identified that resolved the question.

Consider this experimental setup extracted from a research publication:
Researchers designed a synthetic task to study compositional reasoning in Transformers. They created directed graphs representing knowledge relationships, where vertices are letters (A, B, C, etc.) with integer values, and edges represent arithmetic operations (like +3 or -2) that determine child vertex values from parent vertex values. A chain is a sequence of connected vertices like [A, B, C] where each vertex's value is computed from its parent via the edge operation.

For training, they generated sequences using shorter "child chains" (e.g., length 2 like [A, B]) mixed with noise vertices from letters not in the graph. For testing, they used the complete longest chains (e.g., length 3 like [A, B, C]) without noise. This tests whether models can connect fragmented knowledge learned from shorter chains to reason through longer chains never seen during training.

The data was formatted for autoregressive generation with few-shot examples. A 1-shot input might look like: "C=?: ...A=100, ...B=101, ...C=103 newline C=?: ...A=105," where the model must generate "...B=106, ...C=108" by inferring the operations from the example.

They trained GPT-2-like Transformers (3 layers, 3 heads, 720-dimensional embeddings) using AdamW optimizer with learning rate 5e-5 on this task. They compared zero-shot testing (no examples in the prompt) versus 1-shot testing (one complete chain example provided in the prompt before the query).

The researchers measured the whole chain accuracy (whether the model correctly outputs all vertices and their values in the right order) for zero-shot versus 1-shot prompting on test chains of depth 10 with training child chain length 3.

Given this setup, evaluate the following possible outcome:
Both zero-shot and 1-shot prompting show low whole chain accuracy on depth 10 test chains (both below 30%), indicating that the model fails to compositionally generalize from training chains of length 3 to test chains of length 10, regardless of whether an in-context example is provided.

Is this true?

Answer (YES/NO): NO